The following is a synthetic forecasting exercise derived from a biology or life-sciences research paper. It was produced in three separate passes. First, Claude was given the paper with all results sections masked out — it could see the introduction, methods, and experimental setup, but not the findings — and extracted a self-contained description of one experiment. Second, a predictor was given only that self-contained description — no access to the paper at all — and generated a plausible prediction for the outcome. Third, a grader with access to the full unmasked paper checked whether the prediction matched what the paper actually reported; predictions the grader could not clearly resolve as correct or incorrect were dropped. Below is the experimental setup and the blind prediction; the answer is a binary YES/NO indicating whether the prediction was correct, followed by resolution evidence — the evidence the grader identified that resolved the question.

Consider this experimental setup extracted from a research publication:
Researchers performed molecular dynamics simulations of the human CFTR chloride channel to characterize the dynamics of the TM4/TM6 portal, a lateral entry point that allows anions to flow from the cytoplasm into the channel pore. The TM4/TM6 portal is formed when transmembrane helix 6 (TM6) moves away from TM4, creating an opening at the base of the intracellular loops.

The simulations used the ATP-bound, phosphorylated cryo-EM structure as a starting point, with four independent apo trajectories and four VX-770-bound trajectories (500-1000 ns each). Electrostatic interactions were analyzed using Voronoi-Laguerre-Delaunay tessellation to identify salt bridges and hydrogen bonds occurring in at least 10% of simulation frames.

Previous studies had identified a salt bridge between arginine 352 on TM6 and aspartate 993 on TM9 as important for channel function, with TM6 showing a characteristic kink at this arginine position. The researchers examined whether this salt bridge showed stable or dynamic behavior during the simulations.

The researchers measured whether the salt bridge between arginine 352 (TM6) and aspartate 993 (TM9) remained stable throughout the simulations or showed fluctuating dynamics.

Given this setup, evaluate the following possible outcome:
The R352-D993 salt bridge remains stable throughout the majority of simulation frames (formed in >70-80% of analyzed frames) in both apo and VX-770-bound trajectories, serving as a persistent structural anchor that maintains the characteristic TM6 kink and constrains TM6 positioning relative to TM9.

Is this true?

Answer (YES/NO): NO